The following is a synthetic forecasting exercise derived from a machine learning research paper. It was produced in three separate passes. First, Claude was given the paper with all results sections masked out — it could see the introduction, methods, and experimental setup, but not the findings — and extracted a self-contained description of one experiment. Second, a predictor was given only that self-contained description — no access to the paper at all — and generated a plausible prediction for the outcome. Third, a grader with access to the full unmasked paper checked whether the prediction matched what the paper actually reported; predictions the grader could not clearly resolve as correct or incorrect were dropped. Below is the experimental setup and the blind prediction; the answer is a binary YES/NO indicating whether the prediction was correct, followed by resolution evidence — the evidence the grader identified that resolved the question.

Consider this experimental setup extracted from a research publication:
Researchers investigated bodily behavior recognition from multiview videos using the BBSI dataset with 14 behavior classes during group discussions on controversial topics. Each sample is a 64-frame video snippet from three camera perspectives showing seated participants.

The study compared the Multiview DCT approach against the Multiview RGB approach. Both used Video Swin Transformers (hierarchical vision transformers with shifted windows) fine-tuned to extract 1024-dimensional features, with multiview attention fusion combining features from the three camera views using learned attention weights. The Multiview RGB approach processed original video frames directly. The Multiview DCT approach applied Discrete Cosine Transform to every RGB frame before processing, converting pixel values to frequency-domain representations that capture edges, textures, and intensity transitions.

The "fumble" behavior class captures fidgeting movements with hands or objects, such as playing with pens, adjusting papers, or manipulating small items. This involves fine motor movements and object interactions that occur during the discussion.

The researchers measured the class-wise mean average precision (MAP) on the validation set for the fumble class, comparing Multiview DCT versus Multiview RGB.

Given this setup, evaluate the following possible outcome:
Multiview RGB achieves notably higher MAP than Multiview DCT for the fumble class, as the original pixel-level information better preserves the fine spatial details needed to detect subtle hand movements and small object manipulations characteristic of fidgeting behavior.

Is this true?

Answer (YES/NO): NO